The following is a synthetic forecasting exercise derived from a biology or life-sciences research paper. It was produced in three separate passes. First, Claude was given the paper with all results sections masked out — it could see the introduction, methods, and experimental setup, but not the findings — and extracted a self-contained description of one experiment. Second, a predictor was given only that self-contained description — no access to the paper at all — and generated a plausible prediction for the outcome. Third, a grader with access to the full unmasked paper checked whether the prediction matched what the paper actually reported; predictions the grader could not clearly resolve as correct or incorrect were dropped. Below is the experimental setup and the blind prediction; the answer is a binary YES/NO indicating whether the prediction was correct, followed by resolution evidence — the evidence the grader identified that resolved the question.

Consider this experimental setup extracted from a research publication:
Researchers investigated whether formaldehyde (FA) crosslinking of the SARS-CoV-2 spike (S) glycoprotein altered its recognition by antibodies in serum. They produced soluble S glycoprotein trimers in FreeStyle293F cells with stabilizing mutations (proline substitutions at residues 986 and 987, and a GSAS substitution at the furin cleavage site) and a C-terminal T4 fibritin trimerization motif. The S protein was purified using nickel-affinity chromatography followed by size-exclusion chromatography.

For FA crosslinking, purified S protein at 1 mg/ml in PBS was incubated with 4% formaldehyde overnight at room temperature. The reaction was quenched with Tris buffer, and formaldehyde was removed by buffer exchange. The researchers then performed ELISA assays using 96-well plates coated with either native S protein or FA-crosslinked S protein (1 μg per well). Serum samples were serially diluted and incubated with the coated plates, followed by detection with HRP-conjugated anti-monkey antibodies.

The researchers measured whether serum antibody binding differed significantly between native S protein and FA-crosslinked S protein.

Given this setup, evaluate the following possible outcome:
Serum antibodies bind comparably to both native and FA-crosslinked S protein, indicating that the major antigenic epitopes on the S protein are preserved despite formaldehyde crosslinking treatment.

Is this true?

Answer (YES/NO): YES